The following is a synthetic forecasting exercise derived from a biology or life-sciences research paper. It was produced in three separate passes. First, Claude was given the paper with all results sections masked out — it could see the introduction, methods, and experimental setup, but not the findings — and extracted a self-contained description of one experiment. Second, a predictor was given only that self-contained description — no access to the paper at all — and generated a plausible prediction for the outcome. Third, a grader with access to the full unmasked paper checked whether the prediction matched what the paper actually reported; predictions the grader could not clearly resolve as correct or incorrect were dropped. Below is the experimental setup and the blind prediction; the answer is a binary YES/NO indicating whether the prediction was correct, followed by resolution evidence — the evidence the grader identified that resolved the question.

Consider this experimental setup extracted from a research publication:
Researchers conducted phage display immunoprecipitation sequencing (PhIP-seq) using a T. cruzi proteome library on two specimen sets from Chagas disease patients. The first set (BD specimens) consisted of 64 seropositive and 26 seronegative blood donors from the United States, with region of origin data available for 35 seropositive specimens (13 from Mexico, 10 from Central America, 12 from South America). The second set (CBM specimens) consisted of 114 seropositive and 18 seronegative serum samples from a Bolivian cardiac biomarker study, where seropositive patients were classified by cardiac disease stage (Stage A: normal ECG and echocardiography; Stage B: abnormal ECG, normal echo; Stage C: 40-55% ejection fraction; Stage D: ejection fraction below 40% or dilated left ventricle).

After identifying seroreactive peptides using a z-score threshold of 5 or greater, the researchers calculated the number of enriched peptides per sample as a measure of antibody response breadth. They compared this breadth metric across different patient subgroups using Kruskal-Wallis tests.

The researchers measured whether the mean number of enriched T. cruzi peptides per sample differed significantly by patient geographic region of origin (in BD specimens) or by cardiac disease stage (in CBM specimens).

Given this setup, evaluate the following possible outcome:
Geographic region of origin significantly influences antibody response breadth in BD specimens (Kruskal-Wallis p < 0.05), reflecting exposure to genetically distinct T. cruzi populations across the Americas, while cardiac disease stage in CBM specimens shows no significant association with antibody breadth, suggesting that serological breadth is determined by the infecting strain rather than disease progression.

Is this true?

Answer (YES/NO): NO